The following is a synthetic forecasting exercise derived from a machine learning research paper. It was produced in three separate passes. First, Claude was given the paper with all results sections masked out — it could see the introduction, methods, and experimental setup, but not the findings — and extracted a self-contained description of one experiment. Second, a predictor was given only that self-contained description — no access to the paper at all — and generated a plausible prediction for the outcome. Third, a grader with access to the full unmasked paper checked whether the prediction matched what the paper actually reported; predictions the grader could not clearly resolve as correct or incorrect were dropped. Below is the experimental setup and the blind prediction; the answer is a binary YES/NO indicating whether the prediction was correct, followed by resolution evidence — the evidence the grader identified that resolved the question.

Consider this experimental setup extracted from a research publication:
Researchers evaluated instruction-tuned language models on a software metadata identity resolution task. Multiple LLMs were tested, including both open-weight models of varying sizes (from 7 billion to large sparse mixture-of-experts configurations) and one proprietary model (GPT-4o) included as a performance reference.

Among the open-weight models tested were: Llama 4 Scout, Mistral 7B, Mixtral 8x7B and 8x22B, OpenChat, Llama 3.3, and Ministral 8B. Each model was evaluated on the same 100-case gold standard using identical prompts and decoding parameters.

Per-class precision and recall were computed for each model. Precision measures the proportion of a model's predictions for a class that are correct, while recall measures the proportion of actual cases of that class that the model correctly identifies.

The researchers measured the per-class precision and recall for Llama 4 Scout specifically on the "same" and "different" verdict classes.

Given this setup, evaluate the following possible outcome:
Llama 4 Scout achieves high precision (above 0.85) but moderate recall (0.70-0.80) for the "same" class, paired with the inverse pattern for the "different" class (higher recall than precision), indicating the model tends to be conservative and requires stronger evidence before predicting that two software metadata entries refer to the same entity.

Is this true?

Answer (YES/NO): NO